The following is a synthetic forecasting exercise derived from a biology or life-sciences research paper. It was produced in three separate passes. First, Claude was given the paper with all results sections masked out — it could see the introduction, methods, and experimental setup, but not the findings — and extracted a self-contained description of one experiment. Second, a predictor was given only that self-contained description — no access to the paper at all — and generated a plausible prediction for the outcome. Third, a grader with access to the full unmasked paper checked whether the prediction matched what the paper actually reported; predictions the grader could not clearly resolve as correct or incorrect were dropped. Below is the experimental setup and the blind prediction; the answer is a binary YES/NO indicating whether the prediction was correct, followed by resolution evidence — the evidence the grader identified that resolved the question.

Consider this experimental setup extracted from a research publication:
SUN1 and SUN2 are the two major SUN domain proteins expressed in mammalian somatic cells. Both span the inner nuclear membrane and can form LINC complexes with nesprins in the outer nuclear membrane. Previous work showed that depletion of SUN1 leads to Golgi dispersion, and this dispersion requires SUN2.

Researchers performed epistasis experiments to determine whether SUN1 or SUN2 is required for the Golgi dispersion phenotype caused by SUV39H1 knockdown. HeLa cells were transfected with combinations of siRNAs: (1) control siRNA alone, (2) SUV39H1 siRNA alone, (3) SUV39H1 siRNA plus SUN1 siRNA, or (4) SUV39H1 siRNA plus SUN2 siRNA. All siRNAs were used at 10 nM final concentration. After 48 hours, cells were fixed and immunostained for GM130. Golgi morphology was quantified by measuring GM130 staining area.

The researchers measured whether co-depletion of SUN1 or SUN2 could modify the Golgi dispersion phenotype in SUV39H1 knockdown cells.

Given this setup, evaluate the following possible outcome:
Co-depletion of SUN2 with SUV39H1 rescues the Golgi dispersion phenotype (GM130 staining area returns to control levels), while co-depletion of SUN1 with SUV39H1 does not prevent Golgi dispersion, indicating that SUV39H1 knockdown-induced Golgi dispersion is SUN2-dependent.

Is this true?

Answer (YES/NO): YES